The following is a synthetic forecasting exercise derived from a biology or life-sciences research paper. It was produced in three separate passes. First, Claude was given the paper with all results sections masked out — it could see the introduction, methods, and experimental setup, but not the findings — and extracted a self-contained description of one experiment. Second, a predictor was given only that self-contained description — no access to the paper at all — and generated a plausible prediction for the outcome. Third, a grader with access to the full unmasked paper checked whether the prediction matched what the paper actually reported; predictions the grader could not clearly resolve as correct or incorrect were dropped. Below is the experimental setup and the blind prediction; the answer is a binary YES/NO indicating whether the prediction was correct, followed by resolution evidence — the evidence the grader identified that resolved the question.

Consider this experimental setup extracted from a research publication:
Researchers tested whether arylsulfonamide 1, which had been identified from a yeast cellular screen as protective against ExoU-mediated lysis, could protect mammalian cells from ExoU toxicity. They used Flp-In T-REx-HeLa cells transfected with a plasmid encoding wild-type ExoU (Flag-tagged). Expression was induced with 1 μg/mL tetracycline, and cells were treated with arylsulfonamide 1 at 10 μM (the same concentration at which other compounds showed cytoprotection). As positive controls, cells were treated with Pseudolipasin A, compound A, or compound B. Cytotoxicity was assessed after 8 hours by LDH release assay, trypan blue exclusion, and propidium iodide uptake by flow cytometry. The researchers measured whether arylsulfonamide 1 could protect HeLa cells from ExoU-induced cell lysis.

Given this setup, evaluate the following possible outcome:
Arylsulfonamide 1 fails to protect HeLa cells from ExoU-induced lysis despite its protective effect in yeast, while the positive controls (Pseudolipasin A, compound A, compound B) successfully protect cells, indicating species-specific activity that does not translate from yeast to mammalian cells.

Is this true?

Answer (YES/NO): YES